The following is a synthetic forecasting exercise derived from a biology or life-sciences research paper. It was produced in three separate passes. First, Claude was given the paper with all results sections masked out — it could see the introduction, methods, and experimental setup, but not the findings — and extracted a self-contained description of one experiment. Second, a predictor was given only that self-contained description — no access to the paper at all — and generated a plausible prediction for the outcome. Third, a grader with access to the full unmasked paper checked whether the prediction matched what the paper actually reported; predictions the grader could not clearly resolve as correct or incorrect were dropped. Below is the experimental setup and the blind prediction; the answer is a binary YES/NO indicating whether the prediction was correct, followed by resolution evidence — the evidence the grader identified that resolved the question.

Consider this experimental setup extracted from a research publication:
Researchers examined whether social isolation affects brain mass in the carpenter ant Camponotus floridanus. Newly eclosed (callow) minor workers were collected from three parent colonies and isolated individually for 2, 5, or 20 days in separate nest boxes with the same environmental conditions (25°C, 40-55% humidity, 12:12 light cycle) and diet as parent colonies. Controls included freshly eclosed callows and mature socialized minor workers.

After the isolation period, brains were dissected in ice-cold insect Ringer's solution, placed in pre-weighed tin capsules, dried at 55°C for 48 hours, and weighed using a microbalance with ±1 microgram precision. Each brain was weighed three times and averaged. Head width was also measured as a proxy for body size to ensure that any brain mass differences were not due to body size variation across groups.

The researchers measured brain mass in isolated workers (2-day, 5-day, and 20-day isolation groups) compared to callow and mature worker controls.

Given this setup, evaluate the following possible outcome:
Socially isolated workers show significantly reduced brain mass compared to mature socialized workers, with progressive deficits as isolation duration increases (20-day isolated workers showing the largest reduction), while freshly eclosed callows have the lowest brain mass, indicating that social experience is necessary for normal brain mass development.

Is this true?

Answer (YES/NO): NO